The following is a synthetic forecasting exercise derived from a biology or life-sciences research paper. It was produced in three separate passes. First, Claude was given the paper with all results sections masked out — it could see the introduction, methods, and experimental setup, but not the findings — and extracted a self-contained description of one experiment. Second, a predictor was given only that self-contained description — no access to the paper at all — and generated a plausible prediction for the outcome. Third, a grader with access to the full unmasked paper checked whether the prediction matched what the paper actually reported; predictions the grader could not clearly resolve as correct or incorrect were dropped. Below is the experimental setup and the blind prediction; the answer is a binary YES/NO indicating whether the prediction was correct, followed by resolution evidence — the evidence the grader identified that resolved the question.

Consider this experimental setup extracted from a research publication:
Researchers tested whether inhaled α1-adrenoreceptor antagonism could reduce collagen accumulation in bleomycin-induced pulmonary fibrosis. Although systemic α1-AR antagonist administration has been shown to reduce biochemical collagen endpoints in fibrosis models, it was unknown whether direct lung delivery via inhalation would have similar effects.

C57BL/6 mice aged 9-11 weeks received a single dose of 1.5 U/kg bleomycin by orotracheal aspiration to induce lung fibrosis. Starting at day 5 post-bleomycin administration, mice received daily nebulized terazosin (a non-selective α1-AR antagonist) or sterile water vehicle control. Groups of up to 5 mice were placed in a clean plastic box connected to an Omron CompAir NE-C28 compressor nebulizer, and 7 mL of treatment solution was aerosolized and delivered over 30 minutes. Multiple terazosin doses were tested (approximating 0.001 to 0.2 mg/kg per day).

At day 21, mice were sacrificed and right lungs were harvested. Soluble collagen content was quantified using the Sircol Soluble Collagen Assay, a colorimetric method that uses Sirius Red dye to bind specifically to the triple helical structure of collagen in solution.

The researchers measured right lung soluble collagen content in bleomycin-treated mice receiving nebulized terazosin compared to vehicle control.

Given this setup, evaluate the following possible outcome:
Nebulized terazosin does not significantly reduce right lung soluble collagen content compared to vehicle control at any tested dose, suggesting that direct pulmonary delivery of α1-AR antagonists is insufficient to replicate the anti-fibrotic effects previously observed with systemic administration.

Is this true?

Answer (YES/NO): YES